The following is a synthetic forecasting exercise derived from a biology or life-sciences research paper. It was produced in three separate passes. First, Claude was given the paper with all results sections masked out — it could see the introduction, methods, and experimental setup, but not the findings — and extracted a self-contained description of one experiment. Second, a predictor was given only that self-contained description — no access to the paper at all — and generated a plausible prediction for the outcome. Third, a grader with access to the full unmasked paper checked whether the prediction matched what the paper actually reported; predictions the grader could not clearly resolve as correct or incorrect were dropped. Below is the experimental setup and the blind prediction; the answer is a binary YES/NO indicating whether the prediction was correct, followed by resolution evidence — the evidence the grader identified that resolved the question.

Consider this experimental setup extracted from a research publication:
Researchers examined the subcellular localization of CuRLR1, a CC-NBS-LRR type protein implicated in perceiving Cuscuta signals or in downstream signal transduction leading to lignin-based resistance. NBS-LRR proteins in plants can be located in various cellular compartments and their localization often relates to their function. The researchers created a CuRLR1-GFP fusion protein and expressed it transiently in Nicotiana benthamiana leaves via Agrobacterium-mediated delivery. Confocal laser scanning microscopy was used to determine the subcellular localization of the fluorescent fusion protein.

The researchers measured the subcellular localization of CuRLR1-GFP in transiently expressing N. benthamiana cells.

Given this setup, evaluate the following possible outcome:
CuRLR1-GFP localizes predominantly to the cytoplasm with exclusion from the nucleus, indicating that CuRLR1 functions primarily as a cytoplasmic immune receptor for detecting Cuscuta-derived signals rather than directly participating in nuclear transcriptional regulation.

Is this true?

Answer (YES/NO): NO